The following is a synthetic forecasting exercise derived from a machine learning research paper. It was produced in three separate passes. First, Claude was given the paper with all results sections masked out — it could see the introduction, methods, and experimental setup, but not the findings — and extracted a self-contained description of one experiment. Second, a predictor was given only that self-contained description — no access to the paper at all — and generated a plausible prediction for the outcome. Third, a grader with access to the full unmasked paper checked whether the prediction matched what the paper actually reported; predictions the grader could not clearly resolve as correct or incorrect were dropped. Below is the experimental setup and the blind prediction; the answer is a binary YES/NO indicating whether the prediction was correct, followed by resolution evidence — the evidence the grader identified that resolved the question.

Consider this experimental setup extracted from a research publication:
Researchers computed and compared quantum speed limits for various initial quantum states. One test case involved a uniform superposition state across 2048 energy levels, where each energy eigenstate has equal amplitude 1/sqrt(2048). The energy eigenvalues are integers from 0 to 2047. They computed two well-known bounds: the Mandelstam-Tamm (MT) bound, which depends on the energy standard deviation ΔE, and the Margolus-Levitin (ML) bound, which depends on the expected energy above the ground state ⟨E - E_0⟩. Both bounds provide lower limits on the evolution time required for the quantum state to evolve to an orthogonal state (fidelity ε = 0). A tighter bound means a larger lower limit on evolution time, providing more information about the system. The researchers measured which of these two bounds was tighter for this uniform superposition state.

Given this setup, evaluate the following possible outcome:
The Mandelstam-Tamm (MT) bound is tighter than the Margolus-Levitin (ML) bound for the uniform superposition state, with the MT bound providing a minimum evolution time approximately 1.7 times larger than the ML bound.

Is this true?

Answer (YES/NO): YES